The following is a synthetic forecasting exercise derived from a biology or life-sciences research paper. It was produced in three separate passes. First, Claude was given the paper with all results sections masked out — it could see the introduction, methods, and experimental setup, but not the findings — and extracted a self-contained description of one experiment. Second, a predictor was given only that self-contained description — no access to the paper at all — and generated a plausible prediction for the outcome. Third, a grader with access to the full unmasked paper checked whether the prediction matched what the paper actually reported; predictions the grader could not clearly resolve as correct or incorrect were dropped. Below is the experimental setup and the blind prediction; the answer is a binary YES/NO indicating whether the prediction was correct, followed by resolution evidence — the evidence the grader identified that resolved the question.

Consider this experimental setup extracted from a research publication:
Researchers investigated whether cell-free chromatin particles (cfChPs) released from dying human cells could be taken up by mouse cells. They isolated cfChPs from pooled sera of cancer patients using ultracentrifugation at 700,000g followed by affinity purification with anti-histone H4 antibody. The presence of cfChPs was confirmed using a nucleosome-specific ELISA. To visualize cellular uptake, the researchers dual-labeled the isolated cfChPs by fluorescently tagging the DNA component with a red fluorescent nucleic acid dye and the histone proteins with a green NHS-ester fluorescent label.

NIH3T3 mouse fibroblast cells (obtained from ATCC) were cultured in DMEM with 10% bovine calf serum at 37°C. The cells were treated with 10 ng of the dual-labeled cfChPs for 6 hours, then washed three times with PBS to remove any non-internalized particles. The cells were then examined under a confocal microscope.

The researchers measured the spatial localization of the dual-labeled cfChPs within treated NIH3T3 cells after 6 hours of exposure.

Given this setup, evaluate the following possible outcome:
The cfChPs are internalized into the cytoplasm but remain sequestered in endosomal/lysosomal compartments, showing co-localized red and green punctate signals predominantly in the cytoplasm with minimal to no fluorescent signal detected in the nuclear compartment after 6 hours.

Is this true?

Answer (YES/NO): NO